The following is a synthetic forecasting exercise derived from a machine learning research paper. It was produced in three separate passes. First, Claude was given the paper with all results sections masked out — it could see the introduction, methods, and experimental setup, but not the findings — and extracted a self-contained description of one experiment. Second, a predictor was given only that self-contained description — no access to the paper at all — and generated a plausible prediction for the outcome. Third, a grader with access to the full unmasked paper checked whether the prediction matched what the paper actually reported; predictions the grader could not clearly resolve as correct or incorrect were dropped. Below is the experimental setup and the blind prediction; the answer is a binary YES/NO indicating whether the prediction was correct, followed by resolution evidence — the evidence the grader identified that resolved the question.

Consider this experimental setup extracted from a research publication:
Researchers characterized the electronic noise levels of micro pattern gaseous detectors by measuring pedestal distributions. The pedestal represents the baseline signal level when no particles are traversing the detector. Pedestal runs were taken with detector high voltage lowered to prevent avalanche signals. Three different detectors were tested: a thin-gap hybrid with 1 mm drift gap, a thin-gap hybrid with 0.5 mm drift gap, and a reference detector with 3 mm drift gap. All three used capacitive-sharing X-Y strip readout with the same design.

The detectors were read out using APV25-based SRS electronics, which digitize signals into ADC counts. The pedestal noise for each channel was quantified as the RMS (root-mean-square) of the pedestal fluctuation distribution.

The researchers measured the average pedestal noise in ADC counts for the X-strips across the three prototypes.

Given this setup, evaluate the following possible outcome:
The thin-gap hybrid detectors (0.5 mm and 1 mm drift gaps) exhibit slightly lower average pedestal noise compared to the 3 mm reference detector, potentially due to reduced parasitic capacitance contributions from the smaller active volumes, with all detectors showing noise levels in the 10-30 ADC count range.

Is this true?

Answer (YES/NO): NO